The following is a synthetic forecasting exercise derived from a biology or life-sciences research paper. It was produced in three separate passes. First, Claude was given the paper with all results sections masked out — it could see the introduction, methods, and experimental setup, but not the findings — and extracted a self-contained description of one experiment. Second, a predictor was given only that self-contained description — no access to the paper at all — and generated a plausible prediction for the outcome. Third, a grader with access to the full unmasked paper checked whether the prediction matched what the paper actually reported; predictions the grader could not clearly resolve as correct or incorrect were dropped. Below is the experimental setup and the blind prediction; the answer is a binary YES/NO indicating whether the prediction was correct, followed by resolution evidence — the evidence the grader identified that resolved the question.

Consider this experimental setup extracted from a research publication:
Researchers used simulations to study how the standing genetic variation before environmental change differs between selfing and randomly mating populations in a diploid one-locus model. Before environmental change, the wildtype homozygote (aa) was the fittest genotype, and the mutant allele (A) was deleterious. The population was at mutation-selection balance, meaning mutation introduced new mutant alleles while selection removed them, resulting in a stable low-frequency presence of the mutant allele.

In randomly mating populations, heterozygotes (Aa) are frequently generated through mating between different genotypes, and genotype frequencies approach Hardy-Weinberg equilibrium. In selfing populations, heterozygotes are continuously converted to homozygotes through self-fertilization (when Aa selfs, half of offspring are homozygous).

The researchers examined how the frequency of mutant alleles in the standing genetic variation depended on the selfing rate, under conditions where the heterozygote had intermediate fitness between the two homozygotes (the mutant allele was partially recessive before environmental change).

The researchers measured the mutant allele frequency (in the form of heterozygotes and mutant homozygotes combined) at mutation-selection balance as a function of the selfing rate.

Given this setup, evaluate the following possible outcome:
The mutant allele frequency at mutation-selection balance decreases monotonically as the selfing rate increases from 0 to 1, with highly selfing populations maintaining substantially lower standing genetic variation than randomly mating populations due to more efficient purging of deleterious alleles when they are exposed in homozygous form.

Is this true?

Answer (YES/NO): YES